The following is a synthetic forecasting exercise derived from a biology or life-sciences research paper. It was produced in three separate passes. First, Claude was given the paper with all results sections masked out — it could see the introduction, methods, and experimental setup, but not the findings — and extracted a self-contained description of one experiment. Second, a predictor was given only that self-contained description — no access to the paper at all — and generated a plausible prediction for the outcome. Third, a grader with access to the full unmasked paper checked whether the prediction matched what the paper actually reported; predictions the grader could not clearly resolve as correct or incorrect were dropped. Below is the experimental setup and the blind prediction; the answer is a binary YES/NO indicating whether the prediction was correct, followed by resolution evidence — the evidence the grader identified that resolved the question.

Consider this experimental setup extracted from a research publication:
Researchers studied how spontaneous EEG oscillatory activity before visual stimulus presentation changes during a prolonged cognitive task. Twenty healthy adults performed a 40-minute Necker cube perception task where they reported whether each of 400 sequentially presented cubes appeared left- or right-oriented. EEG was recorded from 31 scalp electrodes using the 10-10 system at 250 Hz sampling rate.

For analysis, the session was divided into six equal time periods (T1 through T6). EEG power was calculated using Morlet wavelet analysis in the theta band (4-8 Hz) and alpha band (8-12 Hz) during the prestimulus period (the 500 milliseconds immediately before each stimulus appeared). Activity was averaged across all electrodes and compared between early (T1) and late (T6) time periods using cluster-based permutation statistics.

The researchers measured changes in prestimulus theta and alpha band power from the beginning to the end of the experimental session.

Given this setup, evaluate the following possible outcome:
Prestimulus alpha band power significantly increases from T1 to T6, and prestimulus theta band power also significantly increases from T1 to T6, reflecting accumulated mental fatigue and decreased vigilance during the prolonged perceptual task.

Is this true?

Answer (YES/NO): YES